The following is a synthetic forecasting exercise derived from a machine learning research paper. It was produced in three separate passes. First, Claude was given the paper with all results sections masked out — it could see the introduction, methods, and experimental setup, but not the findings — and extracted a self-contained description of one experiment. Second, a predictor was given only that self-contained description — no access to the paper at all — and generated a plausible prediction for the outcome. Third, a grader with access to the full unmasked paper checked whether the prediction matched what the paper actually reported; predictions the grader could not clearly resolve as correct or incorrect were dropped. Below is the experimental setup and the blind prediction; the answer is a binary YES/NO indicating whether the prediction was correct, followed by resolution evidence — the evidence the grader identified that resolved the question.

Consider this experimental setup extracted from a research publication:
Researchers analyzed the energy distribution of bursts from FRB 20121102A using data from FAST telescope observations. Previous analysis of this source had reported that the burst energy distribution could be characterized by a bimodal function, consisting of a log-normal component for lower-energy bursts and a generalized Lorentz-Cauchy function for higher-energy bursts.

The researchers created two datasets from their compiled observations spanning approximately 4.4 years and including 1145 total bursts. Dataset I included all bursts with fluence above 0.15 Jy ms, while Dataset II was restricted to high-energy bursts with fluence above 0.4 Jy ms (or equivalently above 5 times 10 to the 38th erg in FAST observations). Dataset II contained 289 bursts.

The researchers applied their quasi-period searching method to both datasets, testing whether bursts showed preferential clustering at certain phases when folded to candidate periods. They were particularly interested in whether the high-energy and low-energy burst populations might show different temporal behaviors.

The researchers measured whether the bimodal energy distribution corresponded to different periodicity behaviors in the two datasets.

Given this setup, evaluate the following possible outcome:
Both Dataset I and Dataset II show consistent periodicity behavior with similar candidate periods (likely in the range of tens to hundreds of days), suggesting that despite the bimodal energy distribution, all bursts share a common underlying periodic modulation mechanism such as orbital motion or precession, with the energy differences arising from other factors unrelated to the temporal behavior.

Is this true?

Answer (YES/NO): NO